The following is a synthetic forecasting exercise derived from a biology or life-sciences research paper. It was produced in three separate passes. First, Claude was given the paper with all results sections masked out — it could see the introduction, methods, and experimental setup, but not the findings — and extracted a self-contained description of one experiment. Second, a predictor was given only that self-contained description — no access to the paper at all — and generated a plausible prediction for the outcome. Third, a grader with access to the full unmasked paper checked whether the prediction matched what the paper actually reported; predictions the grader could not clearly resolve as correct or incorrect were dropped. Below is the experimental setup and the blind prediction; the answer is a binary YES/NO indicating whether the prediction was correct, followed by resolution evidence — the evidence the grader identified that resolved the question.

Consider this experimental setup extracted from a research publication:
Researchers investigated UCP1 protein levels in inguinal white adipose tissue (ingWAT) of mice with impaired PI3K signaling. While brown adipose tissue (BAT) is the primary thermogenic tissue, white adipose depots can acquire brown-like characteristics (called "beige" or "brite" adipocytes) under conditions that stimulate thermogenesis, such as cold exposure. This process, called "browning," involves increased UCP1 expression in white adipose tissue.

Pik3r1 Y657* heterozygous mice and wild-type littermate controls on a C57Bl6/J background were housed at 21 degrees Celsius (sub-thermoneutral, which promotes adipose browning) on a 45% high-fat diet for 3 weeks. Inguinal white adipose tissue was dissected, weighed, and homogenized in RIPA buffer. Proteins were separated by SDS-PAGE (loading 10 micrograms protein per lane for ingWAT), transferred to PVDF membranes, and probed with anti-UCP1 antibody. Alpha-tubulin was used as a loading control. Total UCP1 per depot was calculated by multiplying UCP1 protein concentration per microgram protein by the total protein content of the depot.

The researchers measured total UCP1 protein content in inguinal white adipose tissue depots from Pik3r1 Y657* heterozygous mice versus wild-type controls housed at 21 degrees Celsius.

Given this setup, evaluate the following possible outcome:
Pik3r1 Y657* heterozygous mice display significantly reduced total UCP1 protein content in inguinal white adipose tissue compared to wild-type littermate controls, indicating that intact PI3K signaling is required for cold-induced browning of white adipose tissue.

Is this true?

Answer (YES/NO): NO